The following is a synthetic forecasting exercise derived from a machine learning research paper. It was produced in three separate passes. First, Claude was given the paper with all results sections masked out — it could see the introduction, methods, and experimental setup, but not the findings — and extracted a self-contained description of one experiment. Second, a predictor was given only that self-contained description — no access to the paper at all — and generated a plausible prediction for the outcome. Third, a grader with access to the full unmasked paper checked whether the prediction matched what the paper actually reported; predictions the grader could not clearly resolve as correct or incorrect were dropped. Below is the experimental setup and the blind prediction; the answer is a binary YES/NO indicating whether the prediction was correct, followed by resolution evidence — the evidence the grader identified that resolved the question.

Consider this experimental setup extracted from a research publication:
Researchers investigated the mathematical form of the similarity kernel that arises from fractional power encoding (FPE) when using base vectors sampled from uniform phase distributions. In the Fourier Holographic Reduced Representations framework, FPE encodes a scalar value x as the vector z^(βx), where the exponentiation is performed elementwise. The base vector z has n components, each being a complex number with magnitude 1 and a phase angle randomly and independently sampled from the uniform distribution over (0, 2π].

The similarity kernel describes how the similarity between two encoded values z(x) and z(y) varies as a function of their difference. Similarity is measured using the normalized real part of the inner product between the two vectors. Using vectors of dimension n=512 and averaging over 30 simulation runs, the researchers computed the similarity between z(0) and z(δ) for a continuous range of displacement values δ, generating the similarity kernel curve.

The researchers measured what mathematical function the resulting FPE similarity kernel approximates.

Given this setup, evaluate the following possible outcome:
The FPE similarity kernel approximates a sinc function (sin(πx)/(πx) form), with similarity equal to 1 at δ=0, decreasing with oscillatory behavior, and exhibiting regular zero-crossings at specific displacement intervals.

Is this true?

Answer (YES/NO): YES